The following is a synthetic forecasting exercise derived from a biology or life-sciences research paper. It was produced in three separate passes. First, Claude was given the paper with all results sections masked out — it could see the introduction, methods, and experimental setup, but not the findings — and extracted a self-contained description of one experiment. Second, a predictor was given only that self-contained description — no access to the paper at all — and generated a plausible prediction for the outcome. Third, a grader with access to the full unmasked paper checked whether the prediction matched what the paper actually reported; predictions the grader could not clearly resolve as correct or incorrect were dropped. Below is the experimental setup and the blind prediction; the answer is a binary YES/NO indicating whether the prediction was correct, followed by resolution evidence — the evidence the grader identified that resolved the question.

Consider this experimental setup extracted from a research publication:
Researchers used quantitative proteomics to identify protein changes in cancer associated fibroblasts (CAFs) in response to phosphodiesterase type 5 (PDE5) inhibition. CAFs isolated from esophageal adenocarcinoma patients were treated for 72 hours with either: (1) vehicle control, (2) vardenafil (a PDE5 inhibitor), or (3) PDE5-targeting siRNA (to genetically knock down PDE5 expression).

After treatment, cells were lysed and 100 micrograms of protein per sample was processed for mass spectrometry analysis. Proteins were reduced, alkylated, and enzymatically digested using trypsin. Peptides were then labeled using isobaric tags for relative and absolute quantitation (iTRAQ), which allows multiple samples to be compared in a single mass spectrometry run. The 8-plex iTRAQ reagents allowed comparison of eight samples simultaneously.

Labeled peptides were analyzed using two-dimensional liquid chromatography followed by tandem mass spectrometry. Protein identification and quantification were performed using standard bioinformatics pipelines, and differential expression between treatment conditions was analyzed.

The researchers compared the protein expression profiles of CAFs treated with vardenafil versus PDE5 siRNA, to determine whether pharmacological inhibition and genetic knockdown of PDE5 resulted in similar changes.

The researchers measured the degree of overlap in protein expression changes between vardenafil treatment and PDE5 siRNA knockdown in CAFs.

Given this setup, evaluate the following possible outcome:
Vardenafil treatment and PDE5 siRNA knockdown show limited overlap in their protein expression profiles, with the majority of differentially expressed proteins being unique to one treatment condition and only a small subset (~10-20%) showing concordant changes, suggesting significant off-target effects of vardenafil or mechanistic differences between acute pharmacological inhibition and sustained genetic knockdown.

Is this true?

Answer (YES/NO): NO